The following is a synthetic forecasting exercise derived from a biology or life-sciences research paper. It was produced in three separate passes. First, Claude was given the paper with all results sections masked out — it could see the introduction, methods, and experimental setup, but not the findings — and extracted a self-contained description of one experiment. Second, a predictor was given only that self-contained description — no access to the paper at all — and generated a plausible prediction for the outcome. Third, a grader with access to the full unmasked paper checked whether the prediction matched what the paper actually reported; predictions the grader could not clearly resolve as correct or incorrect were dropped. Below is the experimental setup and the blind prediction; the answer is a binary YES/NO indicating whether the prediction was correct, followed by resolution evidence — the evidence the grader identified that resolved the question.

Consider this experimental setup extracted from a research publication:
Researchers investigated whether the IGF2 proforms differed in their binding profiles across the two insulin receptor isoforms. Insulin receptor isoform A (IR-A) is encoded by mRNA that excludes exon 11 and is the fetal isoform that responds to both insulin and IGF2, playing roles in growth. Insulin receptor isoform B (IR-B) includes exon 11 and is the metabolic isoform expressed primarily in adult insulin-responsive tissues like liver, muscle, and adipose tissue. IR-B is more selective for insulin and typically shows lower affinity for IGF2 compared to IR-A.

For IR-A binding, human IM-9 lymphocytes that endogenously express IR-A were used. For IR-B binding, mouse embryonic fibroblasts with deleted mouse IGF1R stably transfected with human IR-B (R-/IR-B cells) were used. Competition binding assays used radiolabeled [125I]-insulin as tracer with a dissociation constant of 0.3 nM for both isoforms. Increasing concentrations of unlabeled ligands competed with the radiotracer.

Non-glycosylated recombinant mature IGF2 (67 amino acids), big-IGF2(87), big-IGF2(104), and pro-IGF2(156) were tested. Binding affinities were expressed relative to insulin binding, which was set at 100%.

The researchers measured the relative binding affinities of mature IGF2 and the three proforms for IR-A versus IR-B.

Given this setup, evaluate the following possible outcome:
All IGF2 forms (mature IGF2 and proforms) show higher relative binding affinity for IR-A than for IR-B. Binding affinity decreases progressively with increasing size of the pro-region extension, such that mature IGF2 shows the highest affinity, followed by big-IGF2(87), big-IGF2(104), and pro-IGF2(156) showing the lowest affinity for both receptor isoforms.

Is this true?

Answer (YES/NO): NO